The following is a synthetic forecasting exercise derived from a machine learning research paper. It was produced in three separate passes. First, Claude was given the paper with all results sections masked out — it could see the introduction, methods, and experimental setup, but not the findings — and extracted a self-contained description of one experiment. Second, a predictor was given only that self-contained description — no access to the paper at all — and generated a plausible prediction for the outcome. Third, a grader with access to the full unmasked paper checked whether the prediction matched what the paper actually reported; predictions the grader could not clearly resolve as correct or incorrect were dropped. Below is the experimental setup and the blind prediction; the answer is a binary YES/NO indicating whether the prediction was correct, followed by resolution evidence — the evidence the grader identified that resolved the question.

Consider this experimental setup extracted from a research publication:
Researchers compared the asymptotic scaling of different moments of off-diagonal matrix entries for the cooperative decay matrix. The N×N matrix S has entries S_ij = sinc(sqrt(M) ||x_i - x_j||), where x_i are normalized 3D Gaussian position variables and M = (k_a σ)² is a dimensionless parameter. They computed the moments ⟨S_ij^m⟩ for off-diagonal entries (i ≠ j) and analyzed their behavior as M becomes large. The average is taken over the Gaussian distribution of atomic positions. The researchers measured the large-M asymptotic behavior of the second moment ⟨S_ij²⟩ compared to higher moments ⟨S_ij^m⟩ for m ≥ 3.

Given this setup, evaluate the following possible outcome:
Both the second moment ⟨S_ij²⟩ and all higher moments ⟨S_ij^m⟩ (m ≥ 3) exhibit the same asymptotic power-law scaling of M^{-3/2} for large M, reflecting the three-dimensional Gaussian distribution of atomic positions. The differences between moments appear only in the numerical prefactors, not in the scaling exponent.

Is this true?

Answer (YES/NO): NO